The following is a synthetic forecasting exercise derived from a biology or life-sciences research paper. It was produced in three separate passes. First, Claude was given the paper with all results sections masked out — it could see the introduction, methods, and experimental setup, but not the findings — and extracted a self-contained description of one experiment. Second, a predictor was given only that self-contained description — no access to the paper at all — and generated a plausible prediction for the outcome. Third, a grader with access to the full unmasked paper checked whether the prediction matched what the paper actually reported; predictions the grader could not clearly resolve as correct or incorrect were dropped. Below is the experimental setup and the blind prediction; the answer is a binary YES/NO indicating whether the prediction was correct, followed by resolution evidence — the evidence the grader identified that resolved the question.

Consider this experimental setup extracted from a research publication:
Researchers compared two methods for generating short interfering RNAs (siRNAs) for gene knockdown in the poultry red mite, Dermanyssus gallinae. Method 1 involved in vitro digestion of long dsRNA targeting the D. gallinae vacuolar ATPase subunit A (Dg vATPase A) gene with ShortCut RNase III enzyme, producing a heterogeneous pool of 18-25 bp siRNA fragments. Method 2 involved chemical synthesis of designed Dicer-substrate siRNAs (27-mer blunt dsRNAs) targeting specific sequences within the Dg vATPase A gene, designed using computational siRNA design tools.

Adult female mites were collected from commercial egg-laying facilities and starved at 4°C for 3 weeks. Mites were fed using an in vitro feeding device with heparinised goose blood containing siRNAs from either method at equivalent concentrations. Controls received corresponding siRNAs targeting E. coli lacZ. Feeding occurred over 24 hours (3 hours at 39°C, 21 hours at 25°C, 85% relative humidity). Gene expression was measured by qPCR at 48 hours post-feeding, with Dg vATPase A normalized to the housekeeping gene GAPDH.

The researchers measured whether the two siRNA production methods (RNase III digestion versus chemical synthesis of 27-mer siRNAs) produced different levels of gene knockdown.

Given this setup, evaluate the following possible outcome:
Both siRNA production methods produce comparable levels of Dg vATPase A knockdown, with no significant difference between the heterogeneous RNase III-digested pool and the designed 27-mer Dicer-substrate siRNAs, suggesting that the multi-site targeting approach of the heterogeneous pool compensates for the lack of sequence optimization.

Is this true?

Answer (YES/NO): NO